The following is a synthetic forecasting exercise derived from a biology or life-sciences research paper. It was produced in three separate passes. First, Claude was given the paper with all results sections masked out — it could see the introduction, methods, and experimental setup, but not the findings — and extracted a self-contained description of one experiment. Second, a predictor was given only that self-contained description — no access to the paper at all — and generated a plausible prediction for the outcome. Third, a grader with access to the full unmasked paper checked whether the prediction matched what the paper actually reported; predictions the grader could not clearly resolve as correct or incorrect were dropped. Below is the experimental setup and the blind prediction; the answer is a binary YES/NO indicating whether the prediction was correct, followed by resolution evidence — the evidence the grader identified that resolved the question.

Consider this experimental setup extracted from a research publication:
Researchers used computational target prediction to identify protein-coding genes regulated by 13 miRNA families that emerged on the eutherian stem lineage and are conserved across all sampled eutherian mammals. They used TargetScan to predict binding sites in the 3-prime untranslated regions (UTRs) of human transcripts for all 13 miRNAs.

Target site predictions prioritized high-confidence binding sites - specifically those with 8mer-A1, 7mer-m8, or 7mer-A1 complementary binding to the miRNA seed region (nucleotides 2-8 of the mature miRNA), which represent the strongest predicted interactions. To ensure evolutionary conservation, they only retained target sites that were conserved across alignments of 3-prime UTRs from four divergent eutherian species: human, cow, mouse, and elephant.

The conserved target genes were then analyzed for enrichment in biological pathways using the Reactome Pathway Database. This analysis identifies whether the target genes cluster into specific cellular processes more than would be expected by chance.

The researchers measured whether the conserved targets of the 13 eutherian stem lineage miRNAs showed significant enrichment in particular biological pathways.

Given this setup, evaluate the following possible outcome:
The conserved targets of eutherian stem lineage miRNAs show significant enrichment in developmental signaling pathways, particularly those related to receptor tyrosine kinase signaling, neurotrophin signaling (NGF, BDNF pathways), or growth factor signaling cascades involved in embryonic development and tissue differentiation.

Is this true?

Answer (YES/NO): NO